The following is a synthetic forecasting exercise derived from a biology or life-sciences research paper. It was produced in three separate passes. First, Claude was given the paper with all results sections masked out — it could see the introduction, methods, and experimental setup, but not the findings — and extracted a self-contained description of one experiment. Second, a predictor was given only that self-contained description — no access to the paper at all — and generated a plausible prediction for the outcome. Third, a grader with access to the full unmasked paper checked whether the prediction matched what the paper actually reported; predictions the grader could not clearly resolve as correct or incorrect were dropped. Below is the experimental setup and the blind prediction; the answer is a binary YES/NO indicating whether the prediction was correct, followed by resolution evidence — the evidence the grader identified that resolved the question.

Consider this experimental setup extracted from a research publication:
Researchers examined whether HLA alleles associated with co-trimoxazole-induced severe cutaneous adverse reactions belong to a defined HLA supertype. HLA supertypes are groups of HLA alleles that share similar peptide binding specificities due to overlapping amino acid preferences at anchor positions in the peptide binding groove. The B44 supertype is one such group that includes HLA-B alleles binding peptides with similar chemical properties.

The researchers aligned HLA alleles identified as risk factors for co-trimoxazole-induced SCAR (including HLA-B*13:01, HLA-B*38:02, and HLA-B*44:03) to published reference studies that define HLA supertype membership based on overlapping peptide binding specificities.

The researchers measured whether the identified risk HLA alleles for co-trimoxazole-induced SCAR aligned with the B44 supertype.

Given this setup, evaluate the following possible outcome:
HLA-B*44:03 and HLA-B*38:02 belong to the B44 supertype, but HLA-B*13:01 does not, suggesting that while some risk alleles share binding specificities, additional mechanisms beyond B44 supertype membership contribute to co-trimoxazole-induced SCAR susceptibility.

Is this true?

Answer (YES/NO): NO